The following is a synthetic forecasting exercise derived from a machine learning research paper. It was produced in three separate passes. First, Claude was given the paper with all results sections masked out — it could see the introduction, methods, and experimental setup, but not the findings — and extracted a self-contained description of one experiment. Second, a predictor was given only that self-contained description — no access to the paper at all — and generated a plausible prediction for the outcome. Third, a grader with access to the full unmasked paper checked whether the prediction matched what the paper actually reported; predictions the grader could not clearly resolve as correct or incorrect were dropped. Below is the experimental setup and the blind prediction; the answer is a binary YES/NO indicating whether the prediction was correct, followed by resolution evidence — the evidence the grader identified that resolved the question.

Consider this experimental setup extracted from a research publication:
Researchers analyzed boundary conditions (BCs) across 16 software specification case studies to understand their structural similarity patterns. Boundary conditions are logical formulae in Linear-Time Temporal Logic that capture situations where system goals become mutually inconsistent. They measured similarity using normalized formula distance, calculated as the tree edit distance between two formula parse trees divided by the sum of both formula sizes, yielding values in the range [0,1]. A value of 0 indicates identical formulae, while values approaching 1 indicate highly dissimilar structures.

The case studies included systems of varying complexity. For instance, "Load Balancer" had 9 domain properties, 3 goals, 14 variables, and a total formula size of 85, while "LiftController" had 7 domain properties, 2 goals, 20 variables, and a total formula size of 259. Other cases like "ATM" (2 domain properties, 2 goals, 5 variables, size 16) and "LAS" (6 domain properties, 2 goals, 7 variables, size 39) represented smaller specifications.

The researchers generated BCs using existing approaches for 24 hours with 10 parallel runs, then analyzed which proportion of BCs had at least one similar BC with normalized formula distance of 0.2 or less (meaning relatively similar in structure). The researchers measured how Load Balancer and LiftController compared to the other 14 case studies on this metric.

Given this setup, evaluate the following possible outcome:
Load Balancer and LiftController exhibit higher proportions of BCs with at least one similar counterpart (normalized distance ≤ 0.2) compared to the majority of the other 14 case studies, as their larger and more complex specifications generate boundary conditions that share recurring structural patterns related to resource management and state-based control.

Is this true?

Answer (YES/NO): NO